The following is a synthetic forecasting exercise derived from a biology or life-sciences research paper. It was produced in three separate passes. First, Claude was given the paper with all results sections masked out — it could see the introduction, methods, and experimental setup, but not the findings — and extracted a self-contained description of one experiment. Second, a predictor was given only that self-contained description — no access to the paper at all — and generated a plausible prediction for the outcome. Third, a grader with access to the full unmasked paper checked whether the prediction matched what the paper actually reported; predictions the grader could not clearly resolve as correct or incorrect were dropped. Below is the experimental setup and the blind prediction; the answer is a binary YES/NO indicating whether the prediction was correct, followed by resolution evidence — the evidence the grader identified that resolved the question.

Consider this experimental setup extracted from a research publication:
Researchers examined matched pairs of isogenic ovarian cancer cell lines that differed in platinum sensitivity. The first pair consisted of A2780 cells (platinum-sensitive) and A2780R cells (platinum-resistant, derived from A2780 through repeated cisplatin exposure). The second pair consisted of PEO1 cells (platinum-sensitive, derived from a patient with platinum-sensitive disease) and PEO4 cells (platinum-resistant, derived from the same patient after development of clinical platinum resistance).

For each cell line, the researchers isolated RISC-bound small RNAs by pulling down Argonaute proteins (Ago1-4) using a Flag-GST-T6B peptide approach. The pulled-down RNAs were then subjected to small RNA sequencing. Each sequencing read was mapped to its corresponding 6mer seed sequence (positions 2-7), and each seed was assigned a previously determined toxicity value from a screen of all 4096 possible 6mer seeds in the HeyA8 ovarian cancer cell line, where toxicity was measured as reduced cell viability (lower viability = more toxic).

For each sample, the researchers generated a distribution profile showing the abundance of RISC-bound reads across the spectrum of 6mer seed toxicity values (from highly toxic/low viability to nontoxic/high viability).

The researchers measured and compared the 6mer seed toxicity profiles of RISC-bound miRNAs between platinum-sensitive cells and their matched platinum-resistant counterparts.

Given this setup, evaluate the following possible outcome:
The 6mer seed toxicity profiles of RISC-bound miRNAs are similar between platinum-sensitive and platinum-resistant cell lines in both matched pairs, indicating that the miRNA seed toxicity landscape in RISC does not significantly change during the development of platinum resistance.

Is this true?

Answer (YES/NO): NO